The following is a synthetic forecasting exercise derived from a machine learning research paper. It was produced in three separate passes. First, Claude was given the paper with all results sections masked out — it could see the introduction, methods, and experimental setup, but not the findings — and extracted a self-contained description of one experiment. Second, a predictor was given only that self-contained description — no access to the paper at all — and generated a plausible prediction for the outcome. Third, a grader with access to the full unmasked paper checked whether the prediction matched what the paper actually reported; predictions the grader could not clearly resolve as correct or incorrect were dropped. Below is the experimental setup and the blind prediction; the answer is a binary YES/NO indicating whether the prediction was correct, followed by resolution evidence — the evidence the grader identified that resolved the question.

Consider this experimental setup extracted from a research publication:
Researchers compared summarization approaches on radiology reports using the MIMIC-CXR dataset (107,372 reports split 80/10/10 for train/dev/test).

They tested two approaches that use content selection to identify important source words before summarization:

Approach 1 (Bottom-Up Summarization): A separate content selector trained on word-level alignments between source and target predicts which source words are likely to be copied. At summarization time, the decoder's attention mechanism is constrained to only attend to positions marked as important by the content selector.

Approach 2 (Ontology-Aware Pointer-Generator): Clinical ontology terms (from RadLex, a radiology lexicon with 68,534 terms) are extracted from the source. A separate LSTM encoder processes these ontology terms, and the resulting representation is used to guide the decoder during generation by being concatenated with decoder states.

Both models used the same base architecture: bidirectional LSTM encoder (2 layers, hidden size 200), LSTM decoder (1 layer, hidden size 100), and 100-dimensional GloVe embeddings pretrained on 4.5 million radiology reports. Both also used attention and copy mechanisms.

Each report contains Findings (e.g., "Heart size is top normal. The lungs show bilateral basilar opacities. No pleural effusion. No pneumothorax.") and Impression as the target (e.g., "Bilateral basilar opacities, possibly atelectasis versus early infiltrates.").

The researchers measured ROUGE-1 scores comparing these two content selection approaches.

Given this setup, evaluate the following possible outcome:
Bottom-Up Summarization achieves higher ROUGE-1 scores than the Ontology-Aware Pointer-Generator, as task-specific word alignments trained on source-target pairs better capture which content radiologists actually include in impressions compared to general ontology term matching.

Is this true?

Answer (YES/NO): YES